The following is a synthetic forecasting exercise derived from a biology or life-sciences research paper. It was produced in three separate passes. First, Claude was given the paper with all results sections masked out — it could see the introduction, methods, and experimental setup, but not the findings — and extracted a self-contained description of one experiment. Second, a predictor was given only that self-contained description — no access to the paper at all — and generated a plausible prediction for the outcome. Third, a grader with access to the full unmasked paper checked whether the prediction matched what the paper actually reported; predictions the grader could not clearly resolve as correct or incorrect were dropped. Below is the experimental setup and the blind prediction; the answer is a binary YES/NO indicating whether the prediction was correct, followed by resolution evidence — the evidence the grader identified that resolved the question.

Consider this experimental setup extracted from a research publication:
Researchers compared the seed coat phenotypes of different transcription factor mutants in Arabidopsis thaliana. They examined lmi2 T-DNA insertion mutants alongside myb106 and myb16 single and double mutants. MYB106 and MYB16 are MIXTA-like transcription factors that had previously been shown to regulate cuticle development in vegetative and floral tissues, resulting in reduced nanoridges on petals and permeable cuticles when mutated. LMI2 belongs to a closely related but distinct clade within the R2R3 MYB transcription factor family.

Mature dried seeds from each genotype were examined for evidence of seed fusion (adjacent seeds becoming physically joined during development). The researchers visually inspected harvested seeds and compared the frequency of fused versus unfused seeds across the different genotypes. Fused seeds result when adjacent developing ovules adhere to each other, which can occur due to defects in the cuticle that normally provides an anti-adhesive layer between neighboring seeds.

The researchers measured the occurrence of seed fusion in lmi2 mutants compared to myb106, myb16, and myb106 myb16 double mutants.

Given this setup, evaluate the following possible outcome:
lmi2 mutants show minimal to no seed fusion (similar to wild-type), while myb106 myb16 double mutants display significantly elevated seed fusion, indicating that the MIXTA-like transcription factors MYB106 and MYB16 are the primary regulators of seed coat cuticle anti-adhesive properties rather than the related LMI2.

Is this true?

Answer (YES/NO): NO